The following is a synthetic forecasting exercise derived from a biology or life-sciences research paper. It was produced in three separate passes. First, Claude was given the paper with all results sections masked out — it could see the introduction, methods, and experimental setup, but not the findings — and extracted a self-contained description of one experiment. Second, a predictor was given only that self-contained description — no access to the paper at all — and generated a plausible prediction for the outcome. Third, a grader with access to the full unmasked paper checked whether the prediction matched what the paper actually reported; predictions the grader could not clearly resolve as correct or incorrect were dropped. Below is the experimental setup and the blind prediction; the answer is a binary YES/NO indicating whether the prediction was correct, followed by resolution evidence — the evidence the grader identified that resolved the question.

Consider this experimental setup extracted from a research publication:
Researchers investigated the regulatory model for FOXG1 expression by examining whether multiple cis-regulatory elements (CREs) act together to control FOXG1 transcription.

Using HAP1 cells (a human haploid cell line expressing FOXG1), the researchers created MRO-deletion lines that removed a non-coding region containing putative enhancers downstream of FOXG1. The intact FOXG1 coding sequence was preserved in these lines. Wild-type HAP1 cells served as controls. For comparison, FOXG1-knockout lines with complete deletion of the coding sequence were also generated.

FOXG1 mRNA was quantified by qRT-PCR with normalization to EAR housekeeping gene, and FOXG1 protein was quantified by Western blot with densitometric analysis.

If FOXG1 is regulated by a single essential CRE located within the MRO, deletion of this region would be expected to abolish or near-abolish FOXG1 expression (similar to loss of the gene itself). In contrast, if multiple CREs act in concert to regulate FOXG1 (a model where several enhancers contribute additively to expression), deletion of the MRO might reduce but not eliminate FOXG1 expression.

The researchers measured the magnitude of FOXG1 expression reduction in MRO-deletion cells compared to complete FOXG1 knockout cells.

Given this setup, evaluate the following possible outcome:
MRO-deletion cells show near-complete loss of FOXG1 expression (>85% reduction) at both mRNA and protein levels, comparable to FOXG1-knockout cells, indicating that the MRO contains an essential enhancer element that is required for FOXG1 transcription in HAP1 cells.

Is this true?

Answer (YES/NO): NO